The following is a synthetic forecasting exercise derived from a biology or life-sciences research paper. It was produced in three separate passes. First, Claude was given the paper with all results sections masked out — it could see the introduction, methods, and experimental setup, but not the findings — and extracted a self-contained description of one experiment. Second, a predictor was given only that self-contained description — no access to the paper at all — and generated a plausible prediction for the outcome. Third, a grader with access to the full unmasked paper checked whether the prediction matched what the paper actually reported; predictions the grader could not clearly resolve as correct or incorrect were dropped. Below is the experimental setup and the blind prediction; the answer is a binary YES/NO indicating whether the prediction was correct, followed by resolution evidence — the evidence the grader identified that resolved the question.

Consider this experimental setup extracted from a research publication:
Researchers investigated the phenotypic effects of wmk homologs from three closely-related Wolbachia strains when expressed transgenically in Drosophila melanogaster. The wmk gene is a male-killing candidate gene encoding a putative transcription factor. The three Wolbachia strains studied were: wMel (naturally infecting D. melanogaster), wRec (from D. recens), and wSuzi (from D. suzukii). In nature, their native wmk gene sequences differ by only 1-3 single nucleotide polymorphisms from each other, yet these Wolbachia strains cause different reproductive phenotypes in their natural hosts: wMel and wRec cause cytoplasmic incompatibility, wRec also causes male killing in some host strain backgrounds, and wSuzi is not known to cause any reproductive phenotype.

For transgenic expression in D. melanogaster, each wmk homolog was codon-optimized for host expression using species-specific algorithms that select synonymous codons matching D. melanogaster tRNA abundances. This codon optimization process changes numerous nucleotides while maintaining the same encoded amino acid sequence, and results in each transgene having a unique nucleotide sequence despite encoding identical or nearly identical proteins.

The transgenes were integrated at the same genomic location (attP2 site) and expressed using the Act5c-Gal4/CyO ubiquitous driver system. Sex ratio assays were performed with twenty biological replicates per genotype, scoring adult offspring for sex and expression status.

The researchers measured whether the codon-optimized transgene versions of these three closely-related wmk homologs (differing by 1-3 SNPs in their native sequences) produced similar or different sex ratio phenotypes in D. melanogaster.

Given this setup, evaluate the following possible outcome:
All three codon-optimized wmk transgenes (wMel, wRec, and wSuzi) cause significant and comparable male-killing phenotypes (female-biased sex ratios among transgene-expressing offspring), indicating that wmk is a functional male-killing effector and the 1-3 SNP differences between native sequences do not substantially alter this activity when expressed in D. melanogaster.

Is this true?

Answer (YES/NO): NO